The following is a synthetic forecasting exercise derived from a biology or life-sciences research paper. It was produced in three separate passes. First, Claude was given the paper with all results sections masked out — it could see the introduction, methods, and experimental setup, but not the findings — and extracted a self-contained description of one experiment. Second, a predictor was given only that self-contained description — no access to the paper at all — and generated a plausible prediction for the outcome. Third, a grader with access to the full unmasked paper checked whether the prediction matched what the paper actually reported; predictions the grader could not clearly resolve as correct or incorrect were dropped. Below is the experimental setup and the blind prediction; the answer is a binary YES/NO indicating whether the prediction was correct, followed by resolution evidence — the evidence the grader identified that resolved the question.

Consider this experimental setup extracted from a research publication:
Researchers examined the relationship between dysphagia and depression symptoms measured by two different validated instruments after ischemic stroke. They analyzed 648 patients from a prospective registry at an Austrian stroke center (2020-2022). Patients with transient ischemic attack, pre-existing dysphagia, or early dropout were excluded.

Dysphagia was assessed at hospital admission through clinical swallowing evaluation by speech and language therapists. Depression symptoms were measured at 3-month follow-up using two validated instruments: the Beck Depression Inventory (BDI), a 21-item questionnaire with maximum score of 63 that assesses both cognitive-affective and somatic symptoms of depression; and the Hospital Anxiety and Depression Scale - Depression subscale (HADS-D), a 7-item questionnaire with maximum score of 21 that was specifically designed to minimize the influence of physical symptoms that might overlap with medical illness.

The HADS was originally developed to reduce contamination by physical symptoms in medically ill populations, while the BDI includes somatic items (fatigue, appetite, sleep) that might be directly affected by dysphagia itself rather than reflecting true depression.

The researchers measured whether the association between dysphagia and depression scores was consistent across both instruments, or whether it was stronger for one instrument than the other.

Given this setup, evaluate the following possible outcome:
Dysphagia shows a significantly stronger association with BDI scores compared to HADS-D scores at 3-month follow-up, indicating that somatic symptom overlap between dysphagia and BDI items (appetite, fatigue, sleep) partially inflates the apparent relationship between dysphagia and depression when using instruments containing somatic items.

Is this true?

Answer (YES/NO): NO